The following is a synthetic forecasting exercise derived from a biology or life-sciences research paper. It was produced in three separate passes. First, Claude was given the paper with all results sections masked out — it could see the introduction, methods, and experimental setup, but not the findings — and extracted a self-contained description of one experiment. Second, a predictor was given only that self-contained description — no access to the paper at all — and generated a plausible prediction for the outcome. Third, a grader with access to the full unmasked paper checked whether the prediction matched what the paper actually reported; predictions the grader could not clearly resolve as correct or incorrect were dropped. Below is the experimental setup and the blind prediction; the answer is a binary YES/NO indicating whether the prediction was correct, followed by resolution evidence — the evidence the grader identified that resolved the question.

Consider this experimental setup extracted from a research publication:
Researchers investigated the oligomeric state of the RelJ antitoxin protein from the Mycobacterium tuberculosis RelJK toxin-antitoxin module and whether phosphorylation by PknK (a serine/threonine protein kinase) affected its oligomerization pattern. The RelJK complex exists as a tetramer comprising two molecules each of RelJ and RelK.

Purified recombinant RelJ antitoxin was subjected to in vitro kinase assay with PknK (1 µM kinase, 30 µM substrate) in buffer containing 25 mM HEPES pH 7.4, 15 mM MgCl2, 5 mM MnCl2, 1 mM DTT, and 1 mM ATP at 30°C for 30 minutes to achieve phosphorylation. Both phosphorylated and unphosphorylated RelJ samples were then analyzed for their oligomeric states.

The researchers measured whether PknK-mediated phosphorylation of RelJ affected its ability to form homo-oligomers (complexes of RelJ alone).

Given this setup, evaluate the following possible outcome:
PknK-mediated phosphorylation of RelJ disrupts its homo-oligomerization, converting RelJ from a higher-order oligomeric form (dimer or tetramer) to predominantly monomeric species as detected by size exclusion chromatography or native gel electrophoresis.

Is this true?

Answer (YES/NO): NO